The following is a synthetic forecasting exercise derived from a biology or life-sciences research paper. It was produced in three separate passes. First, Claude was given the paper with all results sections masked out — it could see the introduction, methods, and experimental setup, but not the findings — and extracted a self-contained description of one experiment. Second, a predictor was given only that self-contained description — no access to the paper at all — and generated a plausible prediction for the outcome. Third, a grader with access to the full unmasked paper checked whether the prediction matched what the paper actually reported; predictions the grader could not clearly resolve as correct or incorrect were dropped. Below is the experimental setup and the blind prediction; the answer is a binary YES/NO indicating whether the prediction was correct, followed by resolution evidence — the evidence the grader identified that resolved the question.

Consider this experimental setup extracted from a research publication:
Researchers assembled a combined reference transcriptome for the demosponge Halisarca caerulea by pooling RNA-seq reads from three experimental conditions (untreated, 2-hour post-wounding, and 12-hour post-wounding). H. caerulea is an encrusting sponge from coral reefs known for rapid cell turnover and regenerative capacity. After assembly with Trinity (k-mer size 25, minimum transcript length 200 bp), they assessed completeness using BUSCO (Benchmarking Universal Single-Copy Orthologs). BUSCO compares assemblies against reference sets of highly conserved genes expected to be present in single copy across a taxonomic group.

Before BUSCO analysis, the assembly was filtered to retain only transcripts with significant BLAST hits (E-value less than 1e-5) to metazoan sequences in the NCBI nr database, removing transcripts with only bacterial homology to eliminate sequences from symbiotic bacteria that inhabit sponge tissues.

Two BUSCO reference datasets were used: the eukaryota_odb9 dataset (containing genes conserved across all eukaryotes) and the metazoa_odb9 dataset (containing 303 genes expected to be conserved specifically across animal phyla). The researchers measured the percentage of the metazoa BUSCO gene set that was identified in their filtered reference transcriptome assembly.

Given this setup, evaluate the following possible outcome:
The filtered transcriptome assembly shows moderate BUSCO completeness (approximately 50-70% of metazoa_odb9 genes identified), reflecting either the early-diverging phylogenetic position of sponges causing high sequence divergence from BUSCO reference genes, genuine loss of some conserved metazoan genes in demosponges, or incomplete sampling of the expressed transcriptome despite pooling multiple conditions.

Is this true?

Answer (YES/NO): NO